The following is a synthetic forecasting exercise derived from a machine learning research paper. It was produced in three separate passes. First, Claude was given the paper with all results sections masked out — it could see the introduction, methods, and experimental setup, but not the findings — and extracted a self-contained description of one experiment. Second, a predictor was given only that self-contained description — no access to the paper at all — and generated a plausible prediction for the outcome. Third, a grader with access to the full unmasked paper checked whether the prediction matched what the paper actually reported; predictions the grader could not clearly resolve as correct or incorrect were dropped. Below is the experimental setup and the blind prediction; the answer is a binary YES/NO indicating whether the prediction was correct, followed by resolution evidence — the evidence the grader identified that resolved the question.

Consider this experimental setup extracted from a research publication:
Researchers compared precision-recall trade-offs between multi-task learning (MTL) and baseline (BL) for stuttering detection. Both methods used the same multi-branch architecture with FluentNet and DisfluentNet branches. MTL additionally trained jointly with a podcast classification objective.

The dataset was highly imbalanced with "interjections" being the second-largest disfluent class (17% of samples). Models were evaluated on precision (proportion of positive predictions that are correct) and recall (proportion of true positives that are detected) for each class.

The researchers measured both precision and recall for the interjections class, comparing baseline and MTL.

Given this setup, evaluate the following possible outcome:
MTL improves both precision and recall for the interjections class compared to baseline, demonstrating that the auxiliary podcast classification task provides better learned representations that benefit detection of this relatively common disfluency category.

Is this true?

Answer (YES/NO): NO